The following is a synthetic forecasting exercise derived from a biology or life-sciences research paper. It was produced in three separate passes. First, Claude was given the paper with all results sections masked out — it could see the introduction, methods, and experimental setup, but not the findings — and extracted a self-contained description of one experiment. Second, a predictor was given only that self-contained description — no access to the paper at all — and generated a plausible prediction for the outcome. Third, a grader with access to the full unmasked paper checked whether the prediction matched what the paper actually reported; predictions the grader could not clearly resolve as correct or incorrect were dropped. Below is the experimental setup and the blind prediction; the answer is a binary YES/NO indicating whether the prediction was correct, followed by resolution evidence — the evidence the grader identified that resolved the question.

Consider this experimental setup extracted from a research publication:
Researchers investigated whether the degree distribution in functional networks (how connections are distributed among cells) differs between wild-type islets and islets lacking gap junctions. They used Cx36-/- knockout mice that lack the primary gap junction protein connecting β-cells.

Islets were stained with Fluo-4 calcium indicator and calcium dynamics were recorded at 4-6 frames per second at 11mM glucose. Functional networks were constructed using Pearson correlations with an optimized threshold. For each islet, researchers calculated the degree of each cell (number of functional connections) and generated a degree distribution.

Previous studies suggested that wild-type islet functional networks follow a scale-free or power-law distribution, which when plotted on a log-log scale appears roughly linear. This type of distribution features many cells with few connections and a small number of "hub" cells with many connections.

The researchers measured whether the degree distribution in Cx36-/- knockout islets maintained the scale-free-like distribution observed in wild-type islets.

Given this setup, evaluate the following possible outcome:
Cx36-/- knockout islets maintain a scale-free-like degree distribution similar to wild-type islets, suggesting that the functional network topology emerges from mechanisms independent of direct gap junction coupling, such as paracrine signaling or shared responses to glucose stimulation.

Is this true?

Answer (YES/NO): NO